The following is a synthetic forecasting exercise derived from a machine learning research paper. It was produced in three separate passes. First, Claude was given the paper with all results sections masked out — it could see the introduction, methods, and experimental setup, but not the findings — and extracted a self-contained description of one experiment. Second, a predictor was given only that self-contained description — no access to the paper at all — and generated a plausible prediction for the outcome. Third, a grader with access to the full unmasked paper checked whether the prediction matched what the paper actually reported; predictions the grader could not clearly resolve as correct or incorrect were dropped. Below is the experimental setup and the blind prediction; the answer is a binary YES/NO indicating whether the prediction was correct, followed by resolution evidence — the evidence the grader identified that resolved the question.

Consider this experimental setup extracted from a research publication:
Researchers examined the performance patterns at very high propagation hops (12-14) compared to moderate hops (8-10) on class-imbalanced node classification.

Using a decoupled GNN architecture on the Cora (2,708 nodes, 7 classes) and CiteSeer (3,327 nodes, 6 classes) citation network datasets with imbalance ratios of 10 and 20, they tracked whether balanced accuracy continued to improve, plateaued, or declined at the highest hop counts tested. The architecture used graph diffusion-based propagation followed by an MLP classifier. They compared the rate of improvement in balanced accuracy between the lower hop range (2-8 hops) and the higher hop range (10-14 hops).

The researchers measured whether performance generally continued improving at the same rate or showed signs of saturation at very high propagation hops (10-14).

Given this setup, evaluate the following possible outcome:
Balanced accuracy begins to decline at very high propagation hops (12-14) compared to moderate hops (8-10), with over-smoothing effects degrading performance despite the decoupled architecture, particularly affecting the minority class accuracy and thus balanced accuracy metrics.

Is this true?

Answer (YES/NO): NO